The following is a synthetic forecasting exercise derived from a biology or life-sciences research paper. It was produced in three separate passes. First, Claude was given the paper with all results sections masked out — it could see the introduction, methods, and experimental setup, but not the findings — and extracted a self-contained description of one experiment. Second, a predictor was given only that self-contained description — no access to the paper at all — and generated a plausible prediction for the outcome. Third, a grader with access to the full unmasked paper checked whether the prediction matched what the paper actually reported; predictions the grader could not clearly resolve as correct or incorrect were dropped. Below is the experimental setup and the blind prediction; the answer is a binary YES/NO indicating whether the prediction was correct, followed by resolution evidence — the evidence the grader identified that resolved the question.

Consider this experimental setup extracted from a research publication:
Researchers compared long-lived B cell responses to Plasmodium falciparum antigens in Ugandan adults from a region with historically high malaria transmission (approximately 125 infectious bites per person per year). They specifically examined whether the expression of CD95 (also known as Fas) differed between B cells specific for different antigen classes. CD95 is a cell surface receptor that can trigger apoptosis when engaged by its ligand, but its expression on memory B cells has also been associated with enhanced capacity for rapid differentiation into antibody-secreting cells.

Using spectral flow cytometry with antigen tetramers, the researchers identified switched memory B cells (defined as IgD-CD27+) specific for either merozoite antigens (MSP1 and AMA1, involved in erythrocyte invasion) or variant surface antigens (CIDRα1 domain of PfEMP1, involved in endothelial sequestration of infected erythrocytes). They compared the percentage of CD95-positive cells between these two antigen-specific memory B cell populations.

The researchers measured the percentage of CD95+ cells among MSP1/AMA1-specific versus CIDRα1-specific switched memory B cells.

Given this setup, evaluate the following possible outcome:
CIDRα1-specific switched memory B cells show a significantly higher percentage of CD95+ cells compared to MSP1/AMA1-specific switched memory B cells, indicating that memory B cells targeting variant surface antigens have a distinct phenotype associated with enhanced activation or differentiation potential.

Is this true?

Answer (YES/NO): NO